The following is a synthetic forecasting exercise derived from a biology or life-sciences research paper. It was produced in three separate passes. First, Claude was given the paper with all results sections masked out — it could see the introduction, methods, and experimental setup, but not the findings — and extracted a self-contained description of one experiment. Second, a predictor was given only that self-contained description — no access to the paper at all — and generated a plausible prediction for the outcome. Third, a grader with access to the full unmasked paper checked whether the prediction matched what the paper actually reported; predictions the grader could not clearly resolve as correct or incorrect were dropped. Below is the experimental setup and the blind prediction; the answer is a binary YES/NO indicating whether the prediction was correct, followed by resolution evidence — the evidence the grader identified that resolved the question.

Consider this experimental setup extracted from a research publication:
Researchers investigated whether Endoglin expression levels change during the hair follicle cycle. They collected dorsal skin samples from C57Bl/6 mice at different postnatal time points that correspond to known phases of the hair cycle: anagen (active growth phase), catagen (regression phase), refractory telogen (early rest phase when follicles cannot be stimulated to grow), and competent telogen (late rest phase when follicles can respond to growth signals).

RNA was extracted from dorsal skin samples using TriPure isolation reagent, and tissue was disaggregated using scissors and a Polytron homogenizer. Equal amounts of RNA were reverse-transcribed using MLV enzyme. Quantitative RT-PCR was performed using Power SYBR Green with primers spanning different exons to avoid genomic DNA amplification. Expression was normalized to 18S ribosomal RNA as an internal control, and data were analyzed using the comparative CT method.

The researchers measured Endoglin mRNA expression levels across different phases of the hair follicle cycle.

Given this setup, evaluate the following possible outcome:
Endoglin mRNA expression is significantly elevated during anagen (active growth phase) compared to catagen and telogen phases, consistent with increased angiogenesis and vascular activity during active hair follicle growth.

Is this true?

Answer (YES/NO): NO